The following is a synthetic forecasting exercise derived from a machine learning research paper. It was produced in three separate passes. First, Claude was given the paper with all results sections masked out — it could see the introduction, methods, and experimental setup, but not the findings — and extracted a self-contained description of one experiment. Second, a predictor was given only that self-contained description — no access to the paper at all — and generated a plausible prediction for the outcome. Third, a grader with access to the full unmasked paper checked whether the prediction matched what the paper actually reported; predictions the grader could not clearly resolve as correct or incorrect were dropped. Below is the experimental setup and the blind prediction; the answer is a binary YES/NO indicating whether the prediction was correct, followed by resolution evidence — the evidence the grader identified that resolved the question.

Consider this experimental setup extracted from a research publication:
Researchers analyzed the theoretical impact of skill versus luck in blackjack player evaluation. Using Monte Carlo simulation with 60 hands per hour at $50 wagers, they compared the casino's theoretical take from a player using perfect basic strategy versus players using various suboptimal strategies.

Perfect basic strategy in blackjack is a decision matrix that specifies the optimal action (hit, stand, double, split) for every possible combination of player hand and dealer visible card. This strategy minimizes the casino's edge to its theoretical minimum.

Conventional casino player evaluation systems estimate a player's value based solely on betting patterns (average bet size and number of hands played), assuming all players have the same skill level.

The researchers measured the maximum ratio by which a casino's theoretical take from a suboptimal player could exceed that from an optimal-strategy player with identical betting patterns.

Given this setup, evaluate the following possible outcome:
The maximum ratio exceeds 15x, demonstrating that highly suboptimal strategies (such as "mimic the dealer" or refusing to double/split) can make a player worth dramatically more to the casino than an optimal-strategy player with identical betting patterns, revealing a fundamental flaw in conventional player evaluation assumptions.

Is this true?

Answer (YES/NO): NO